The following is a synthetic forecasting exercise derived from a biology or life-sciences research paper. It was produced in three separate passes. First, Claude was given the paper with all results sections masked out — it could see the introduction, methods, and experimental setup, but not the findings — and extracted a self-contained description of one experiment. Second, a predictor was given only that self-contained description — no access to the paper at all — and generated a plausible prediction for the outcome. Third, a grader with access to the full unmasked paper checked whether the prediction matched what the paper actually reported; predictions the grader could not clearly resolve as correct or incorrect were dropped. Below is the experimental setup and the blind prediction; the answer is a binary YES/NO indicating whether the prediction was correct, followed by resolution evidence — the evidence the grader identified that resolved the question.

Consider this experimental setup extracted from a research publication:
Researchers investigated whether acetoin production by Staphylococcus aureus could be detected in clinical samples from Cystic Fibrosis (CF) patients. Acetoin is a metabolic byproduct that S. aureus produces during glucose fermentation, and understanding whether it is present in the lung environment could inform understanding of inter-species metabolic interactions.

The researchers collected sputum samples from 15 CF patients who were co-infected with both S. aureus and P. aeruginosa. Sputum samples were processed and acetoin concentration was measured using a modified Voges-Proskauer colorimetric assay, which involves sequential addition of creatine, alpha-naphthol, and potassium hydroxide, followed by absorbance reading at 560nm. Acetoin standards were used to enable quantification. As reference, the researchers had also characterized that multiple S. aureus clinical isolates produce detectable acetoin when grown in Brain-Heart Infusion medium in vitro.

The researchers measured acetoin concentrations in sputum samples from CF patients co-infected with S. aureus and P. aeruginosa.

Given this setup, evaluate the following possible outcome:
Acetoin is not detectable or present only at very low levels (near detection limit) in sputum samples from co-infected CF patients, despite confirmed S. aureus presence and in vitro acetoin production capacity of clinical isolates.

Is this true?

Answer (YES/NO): NO